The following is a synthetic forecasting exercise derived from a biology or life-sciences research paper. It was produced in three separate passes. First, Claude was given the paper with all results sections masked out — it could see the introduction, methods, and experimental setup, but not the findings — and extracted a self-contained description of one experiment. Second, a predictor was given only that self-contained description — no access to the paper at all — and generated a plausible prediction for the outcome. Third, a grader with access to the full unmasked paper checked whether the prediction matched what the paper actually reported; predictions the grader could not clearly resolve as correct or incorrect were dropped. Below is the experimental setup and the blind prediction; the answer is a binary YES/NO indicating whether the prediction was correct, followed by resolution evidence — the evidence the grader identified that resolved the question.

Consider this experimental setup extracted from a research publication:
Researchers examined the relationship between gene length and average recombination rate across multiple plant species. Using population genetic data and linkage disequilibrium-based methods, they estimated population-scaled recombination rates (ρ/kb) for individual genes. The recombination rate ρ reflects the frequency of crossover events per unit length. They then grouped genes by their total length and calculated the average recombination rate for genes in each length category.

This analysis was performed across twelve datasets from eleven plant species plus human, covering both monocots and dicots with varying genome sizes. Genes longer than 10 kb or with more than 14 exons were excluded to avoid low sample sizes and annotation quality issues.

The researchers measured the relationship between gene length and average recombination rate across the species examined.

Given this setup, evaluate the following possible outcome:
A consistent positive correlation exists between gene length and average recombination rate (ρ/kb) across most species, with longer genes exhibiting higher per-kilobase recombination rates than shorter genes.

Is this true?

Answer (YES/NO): NO